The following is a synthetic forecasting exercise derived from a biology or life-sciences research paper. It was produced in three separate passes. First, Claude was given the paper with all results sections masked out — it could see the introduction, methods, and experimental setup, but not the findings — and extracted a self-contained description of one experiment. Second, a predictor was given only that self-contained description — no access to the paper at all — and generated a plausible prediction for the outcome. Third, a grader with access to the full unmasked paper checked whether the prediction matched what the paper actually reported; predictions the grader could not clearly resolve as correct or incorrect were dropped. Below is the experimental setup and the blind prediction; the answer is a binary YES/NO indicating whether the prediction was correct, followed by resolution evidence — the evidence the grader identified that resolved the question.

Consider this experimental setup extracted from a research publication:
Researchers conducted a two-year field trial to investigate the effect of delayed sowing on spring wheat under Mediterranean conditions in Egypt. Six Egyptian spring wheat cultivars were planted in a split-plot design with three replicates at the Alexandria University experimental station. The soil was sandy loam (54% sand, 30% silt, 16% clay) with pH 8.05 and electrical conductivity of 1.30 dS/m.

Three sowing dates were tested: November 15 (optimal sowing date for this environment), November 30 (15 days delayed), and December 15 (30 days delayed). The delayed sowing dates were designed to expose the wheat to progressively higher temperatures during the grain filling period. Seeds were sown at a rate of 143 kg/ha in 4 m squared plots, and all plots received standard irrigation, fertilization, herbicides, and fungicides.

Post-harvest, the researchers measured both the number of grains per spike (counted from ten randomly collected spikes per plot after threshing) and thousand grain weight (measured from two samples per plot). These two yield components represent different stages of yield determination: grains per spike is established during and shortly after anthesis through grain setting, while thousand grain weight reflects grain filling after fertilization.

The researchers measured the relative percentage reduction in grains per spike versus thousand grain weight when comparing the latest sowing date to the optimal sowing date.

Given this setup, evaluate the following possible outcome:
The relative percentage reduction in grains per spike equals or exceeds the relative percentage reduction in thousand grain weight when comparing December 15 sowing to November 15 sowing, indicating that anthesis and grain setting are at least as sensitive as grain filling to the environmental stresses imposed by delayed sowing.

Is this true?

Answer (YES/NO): YES